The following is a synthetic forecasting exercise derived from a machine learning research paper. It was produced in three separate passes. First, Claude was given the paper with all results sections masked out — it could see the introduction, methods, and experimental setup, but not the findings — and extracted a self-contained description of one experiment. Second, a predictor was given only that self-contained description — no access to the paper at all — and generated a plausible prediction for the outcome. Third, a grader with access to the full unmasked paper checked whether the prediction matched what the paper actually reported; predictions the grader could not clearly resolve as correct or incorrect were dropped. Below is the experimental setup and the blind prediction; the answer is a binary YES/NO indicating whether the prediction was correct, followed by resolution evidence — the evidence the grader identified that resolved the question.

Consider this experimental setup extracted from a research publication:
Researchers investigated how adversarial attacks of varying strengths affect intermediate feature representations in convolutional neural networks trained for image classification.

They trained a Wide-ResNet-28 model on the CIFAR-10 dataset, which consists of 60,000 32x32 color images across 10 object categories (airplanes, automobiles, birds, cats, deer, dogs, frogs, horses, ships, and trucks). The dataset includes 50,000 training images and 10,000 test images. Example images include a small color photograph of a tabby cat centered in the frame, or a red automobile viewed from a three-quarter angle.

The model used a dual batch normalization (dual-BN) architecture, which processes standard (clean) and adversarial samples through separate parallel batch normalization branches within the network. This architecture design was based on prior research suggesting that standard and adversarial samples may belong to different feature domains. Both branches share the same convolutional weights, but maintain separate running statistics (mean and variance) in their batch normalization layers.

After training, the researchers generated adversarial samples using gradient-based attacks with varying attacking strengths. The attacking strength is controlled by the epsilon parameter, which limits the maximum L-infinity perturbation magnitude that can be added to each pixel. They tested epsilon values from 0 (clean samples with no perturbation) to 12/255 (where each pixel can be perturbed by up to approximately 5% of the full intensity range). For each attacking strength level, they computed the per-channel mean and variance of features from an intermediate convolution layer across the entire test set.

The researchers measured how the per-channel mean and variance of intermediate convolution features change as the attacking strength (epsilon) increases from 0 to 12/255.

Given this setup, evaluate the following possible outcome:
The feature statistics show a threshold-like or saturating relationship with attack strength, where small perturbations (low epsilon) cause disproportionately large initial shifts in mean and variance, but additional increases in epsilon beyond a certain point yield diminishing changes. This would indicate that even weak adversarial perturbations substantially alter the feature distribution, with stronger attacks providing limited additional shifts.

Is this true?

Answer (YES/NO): NO